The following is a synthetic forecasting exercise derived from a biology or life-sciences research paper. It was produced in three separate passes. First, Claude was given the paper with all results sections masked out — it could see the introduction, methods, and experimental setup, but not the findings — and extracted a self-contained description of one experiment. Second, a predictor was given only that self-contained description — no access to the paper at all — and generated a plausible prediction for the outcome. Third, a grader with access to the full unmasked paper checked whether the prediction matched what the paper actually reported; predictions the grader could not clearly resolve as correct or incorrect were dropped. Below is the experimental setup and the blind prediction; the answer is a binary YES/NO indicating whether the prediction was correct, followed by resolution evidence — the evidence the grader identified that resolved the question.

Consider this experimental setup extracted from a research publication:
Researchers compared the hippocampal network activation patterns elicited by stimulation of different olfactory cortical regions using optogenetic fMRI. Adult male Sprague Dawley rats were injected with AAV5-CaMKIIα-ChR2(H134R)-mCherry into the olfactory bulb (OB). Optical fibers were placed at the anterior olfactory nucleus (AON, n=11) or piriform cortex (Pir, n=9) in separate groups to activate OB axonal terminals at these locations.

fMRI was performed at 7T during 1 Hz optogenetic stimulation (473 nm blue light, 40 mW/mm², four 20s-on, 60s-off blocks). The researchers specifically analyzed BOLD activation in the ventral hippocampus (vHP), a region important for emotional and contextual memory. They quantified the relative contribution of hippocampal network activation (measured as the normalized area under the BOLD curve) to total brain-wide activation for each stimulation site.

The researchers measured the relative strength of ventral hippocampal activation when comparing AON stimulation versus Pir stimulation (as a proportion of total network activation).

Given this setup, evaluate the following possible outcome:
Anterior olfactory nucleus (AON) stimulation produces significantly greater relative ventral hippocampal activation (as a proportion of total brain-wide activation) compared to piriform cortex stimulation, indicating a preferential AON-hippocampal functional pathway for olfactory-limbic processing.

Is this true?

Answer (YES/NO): YES